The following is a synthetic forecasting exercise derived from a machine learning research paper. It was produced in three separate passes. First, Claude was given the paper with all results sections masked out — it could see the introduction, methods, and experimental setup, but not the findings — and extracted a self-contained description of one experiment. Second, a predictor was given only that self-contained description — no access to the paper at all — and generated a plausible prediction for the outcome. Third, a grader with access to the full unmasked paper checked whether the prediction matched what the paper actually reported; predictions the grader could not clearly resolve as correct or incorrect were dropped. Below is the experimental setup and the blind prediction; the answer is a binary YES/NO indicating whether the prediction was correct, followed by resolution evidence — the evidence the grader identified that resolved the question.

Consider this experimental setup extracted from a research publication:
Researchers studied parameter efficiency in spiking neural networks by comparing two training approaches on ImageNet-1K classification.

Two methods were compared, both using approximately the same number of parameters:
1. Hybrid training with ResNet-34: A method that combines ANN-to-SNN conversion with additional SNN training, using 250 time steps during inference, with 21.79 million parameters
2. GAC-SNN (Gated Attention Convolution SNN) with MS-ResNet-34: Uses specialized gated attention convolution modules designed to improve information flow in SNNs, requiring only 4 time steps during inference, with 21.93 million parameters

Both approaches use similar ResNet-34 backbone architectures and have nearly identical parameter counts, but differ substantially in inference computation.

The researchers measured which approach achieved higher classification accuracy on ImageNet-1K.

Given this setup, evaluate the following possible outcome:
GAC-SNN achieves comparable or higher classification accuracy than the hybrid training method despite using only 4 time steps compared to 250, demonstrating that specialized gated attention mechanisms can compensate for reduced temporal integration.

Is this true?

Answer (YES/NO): YES